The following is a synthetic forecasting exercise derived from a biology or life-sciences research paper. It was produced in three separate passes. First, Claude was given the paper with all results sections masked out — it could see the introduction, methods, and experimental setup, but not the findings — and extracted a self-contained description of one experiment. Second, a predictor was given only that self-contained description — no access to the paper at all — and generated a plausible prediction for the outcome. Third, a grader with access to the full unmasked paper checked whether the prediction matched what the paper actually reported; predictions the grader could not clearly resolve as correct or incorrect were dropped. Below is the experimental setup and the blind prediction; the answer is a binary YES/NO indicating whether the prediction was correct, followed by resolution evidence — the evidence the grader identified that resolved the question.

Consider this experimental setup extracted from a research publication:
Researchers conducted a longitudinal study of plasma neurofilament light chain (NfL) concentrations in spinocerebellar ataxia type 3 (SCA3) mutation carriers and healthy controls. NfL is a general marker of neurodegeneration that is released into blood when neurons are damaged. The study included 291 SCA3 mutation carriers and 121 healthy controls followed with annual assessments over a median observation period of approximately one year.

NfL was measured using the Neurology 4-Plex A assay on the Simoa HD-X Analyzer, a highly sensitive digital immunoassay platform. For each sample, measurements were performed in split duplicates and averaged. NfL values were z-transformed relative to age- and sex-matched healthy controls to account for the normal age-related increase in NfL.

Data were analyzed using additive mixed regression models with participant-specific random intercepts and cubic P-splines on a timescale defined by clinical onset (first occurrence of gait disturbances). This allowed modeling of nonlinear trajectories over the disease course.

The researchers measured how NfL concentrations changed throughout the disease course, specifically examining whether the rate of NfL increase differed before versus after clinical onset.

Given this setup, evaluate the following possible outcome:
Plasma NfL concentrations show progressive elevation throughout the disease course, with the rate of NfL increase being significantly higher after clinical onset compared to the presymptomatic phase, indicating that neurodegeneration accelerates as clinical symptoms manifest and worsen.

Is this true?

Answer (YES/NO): NO